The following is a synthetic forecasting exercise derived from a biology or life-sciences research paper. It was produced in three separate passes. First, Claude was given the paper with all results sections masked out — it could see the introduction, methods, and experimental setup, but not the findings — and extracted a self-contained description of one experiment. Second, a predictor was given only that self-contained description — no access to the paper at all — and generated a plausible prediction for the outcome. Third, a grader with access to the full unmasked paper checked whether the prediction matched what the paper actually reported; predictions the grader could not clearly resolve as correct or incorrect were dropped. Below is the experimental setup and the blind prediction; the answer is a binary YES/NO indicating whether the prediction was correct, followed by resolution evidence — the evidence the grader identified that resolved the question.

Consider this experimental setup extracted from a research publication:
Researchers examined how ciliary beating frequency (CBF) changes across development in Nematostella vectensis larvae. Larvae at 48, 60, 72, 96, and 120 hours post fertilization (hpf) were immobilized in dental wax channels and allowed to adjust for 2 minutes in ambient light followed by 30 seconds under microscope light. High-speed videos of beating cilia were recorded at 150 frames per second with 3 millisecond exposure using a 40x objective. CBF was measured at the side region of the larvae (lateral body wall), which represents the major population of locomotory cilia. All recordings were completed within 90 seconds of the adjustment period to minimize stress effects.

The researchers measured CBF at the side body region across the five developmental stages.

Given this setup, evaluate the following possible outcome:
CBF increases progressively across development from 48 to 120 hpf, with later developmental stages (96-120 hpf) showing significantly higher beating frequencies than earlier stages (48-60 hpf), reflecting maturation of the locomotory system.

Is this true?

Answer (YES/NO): NO